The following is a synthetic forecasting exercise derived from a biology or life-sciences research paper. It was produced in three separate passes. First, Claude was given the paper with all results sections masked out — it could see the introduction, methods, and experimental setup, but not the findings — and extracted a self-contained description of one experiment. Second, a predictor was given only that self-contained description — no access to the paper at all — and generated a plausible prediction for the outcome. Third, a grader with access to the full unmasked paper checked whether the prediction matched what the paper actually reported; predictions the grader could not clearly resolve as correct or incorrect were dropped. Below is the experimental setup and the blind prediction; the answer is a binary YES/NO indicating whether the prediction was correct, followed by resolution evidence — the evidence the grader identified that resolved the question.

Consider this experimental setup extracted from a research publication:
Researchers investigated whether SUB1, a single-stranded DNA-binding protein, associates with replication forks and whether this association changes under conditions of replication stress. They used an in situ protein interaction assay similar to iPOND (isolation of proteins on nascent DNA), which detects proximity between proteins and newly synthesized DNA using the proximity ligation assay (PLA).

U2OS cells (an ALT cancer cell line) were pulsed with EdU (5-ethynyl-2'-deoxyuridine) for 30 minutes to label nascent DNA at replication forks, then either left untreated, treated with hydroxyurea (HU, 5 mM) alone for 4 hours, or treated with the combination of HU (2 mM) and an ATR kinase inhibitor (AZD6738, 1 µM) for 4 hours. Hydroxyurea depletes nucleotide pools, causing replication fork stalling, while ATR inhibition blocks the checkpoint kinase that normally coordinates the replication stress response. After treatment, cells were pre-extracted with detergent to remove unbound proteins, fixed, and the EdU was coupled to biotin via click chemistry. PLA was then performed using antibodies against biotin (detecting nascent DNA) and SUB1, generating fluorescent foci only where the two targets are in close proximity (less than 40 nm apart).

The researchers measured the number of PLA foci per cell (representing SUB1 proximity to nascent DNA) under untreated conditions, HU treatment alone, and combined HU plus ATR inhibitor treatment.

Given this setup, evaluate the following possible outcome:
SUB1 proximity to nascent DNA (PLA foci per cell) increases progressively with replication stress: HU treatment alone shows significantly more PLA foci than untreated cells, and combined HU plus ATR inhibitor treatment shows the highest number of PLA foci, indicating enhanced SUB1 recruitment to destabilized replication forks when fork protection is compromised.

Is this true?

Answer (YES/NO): YES